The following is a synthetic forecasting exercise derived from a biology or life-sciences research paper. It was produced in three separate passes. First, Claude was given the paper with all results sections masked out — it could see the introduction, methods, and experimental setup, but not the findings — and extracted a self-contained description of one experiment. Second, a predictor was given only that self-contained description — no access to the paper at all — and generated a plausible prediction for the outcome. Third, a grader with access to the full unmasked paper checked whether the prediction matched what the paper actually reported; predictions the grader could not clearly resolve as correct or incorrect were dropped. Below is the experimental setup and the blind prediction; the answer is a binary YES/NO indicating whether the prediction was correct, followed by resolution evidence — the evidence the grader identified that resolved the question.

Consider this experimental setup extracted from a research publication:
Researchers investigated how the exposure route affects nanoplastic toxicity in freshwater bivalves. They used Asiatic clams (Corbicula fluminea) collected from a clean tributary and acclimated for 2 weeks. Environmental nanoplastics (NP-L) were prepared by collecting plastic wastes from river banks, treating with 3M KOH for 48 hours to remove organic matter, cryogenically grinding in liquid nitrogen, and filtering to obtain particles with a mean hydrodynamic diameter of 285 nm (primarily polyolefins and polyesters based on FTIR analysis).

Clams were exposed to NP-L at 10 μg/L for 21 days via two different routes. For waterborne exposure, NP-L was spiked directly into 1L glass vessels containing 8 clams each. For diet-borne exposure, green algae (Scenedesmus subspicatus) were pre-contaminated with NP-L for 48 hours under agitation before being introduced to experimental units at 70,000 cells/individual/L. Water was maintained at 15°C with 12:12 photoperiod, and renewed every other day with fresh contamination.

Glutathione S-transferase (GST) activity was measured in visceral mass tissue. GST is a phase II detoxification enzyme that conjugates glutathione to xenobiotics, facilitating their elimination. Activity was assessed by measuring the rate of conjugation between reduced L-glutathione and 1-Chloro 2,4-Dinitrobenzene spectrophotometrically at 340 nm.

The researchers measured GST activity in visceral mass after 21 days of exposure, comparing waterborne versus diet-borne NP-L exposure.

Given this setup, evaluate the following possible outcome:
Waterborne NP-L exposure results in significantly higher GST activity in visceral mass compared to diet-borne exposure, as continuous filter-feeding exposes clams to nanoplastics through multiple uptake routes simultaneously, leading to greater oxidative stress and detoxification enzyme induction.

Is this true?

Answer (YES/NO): NO